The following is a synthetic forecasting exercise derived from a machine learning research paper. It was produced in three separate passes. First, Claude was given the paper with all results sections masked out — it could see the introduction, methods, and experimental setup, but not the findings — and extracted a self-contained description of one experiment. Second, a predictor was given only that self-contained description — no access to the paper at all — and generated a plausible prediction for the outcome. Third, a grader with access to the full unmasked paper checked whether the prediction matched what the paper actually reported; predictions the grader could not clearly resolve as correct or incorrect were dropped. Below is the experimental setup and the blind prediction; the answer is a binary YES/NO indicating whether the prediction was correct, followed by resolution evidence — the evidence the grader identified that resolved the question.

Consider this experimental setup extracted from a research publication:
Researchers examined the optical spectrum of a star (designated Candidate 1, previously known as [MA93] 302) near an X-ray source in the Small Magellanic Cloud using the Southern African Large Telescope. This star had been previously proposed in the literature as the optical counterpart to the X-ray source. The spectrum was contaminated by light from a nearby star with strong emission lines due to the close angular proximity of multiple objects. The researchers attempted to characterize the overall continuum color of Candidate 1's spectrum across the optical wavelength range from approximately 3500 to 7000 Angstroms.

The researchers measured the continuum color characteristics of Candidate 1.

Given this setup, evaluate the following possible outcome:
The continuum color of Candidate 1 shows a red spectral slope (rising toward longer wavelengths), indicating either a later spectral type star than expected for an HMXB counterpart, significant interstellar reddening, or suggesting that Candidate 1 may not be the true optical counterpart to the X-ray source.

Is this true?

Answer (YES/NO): YES